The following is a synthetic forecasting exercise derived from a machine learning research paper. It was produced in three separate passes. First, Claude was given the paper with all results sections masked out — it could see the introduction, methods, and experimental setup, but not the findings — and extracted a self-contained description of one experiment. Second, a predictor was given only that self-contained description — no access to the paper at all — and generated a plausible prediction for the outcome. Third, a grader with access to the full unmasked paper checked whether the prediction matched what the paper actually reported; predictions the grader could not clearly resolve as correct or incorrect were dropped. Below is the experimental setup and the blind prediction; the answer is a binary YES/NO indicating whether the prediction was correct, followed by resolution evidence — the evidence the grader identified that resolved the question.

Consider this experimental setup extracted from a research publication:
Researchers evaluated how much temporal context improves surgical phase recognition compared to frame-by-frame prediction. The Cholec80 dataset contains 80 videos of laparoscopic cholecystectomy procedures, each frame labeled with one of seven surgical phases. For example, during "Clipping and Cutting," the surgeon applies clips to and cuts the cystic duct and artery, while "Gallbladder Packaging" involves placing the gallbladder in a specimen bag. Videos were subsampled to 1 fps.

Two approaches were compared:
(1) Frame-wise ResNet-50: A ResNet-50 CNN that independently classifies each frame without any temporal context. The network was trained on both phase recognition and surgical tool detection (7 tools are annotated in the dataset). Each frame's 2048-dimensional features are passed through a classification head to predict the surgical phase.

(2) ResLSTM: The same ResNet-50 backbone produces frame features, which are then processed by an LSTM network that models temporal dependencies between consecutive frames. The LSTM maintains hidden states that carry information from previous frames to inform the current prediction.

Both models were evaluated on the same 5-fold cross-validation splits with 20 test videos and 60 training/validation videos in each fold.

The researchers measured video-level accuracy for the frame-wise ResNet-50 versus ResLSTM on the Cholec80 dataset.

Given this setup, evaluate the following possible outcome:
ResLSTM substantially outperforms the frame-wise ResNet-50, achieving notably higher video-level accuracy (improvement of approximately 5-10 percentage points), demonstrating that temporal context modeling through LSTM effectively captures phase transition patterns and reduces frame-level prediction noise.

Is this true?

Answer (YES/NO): YES